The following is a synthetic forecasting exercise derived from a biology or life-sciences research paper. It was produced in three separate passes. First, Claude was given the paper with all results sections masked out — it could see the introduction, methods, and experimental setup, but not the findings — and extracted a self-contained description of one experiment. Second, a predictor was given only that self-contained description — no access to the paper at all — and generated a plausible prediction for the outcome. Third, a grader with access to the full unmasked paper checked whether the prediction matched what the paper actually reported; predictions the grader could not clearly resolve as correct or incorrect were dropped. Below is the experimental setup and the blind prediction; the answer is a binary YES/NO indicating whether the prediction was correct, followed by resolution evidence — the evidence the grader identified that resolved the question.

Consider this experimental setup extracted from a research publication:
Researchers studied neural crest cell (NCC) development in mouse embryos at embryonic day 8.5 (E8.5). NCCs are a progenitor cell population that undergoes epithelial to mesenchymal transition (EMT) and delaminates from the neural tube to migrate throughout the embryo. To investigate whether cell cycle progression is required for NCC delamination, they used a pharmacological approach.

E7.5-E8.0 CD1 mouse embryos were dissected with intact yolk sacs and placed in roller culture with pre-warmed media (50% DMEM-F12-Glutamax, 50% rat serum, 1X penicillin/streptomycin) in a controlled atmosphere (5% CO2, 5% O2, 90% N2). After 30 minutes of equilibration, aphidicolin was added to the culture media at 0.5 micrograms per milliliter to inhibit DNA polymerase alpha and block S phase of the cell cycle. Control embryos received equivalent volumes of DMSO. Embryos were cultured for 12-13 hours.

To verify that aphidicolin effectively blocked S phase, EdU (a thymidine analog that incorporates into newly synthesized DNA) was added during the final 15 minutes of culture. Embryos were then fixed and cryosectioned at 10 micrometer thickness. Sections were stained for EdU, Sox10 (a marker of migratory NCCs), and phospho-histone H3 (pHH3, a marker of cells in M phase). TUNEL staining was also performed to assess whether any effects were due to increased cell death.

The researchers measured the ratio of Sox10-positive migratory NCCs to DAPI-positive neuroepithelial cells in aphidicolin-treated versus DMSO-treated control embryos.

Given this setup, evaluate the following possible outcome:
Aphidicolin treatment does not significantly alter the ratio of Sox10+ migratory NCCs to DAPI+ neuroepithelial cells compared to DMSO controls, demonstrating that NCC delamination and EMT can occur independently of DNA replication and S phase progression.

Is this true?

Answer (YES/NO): NO